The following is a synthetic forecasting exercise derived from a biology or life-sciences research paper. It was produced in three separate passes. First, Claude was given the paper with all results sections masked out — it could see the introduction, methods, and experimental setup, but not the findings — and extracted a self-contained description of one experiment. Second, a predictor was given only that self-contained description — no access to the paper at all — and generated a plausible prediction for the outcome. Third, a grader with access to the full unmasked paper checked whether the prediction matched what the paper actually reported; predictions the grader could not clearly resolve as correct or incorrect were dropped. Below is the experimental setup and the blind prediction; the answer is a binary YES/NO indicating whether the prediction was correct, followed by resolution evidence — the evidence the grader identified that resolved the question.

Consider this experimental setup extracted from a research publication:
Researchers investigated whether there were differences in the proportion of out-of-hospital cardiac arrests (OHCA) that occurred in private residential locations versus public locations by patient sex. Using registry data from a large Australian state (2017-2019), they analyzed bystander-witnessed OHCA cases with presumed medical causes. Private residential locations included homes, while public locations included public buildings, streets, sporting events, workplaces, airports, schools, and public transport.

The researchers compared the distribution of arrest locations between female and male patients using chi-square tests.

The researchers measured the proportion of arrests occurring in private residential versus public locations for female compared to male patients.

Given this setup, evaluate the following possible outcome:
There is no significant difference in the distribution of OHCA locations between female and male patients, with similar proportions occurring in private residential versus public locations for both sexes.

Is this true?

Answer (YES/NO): NO